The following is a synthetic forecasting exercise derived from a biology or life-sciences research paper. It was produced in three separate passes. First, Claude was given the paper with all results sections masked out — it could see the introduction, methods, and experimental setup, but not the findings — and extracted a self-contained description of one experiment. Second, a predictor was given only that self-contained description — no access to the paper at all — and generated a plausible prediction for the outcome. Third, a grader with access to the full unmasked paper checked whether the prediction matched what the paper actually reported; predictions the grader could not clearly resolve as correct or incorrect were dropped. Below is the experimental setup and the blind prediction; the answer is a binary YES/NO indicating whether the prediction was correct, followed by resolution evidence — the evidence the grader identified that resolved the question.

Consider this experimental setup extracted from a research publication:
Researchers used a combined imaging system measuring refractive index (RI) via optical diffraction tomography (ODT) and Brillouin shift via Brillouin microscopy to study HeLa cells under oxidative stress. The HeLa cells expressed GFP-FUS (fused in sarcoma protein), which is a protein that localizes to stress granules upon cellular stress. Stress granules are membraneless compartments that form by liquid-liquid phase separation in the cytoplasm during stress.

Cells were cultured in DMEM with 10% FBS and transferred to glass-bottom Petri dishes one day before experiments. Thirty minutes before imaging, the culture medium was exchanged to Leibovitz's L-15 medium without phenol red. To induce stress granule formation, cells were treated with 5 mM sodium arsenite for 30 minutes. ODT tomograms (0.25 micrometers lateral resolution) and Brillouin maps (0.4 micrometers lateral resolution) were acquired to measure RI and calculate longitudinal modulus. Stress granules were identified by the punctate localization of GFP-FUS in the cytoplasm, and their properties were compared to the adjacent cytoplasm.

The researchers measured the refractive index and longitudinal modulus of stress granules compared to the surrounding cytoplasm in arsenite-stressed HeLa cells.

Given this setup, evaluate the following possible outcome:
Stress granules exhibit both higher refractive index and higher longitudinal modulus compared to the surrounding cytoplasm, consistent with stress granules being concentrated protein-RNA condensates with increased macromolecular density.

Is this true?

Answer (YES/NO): NO